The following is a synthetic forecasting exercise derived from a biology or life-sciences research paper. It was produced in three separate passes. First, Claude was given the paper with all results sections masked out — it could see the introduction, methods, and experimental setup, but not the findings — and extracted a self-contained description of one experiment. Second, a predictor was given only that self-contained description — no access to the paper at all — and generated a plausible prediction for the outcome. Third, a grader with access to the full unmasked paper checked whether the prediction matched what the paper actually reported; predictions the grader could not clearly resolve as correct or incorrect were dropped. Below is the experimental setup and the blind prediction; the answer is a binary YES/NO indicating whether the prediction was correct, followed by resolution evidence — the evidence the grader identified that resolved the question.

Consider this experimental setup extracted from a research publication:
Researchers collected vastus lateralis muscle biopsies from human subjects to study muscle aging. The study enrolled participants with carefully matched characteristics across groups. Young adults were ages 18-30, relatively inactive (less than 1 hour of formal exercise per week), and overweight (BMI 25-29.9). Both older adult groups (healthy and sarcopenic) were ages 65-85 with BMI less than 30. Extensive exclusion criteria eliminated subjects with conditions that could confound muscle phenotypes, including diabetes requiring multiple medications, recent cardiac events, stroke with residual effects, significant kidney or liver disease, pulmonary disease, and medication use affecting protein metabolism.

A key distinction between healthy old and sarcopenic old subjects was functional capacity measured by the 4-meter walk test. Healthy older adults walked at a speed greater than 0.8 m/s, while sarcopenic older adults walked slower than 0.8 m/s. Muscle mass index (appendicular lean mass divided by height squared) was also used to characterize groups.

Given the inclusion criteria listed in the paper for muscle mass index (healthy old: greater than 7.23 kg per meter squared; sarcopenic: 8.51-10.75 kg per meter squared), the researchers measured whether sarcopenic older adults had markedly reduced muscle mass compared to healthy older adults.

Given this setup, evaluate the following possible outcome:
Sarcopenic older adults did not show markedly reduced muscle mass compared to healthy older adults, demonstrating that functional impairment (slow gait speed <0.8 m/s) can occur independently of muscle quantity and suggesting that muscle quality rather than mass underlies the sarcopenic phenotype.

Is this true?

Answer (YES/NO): YES